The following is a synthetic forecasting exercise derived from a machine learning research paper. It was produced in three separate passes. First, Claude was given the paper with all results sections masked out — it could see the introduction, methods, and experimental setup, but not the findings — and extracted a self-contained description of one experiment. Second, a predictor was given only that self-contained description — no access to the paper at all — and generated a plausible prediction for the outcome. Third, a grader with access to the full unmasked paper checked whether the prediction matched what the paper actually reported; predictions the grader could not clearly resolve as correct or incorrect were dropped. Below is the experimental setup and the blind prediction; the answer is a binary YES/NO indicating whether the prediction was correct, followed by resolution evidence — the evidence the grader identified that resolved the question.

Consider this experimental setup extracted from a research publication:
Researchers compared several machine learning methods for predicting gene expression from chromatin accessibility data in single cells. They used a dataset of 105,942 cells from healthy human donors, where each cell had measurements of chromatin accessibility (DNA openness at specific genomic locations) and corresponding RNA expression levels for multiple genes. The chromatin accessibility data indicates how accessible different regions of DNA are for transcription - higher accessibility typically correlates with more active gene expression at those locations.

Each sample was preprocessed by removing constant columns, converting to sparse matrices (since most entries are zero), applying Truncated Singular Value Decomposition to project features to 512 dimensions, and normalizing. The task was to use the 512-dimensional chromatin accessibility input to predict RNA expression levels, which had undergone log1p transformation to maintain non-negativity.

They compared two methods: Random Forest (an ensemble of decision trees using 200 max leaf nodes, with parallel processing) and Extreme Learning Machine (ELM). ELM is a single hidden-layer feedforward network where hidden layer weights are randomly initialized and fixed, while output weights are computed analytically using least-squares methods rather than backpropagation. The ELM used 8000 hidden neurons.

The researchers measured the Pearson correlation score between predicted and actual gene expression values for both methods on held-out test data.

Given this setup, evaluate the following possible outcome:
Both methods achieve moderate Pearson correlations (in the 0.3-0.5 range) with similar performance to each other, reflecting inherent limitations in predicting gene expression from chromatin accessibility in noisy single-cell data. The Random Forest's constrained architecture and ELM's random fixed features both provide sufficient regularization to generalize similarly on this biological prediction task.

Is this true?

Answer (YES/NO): NO